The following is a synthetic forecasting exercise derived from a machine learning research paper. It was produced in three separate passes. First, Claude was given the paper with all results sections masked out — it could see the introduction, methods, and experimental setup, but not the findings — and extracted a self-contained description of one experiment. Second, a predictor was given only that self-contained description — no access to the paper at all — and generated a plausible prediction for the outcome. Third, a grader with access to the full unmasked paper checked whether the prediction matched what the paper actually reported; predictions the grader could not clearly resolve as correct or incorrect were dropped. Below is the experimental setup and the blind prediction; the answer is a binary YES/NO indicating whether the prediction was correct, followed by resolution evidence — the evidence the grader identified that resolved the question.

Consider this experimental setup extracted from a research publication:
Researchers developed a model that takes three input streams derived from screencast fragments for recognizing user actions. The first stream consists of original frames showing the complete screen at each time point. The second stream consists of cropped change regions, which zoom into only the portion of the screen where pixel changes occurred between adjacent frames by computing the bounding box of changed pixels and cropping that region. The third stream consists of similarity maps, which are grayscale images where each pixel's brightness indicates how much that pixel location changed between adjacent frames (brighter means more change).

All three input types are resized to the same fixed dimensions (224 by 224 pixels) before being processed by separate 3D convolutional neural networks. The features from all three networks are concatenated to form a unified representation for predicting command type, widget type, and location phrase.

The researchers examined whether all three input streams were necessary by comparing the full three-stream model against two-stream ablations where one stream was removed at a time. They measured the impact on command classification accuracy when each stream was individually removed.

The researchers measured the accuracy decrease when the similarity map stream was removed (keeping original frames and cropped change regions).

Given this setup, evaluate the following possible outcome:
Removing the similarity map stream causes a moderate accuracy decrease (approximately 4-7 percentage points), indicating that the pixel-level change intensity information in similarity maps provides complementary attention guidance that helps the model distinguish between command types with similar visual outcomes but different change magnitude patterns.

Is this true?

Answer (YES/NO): NO